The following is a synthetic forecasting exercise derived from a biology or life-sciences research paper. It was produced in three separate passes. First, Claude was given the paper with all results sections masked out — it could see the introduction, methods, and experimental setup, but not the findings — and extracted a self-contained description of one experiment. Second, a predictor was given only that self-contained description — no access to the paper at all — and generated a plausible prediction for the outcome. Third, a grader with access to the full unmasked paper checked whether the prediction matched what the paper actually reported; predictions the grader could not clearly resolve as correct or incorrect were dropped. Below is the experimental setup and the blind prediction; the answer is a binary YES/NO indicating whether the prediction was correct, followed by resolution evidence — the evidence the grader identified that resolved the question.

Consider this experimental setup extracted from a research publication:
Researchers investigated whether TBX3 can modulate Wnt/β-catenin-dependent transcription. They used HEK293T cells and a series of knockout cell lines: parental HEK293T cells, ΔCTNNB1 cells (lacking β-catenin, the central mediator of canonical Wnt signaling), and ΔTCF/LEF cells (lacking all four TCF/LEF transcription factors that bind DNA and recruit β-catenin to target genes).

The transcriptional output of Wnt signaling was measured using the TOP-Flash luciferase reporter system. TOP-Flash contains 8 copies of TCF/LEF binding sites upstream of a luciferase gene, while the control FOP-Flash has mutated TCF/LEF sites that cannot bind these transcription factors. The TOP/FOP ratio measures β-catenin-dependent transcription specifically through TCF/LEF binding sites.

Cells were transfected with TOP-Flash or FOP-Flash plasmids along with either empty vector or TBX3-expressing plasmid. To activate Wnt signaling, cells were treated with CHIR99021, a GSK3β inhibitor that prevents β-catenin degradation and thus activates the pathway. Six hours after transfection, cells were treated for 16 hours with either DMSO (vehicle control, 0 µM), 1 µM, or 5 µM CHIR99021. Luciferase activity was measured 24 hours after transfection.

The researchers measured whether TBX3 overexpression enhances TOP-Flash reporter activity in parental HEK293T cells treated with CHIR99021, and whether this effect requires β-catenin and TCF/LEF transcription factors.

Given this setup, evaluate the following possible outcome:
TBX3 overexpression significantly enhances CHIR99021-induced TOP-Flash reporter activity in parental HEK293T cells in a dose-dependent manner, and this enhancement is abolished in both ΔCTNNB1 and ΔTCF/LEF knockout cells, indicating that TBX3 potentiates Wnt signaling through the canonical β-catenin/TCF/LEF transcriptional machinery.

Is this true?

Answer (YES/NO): NO